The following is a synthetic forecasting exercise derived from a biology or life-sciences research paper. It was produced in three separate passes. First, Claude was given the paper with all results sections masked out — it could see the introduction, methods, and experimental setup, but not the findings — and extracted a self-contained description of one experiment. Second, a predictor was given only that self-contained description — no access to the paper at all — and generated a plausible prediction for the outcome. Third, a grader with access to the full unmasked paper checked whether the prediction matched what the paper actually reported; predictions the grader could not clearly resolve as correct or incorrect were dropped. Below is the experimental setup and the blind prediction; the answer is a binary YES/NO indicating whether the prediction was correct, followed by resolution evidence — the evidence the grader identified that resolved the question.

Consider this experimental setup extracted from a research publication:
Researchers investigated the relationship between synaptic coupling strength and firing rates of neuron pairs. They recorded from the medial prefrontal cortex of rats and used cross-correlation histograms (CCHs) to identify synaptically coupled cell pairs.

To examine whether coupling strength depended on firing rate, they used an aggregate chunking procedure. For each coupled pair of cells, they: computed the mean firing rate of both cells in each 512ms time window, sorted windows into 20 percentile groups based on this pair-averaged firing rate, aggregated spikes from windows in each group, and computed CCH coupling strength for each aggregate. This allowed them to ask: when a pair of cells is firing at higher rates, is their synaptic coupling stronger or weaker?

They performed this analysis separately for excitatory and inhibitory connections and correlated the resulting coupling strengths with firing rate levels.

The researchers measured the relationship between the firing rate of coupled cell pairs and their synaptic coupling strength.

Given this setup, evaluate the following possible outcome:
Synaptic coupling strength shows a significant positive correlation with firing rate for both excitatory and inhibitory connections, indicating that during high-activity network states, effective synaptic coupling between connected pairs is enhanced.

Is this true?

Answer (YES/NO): YES